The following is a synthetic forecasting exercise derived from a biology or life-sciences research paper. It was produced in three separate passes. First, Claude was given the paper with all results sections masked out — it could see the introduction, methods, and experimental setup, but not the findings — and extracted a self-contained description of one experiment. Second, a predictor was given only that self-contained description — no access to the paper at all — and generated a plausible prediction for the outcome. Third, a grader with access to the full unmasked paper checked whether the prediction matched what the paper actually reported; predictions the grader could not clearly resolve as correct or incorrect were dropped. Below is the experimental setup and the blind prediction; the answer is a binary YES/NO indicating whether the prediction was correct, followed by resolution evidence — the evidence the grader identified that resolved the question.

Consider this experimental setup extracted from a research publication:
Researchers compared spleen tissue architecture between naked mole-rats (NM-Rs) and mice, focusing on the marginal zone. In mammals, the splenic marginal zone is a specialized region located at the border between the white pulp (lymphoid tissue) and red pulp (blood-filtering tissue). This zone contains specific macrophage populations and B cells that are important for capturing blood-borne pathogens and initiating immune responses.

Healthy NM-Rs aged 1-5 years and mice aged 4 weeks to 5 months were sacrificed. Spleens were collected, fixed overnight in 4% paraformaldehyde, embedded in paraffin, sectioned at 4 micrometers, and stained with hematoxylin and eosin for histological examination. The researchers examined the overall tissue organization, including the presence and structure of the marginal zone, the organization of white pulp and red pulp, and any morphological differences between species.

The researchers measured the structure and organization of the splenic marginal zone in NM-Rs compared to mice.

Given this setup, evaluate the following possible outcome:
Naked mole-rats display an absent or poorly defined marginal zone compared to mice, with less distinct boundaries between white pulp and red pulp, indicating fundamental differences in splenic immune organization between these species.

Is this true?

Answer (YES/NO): NO